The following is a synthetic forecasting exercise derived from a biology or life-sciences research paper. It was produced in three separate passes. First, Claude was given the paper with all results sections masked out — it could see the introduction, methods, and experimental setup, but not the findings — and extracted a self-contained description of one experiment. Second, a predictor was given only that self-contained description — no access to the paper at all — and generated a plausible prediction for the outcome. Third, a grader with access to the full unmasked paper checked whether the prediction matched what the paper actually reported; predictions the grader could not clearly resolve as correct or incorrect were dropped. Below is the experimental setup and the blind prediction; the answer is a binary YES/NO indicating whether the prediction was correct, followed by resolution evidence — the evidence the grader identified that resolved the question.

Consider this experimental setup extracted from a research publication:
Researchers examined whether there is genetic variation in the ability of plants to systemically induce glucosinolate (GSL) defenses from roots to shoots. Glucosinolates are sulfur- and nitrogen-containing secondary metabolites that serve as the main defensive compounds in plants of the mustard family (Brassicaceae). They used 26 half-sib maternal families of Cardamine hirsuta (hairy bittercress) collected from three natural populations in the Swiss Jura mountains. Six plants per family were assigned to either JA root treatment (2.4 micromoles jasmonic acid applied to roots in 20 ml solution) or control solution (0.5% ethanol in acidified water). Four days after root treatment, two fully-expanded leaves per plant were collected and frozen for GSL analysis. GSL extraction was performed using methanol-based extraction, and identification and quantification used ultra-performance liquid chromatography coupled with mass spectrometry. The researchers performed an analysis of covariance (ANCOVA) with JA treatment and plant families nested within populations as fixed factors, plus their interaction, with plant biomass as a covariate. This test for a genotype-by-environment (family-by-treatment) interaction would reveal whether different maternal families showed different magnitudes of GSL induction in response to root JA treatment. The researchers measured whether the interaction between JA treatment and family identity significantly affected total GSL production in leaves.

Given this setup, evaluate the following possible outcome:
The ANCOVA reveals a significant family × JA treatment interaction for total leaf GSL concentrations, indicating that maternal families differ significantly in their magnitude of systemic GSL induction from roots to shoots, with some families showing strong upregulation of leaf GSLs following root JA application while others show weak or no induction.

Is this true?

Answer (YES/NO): NO